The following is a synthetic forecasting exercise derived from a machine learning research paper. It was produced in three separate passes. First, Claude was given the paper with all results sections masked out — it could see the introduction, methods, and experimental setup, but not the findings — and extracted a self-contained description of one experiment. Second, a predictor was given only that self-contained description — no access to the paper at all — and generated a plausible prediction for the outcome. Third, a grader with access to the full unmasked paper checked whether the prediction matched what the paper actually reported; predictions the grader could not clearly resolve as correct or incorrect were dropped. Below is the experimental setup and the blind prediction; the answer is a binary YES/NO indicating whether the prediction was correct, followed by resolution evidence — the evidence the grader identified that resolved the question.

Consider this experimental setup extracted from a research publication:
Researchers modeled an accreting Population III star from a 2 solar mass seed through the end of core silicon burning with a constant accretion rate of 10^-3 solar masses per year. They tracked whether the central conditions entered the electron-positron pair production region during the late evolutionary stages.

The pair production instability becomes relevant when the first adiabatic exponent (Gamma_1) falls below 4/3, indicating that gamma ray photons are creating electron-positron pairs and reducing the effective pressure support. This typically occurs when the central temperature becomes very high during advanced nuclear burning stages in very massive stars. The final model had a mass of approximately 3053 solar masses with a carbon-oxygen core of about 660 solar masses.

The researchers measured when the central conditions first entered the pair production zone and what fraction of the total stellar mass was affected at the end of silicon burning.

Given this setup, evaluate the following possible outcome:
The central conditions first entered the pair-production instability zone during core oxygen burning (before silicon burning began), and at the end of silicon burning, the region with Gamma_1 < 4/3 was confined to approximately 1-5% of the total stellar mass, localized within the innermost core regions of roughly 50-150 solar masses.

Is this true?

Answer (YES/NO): NO